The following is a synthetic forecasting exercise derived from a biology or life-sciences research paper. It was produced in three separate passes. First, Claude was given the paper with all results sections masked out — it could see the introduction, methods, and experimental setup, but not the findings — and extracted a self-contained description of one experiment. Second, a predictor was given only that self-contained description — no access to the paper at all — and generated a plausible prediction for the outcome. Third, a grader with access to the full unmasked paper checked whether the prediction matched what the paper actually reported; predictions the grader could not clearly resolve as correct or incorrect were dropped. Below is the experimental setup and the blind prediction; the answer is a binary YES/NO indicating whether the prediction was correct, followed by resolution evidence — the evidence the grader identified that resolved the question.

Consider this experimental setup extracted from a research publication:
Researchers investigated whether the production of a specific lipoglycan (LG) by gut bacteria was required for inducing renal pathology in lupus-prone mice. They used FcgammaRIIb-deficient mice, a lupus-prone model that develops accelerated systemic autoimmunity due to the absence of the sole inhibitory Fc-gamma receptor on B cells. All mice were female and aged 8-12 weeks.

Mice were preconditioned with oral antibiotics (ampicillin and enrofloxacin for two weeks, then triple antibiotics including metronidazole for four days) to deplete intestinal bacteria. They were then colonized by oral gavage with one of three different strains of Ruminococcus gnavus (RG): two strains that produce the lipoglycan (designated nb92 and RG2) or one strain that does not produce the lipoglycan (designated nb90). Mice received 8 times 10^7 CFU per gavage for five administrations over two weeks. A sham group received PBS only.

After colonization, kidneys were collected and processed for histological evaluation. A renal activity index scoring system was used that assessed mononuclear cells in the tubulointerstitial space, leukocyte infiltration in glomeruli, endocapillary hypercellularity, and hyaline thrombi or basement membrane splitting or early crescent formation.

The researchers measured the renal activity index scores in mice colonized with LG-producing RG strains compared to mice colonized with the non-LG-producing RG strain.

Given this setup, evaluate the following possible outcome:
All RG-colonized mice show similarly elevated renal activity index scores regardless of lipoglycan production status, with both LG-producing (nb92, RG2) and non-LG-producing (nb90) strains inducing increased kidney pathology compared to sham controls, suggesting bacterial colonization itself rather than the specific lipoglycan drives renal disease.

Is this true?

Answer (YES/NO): NO